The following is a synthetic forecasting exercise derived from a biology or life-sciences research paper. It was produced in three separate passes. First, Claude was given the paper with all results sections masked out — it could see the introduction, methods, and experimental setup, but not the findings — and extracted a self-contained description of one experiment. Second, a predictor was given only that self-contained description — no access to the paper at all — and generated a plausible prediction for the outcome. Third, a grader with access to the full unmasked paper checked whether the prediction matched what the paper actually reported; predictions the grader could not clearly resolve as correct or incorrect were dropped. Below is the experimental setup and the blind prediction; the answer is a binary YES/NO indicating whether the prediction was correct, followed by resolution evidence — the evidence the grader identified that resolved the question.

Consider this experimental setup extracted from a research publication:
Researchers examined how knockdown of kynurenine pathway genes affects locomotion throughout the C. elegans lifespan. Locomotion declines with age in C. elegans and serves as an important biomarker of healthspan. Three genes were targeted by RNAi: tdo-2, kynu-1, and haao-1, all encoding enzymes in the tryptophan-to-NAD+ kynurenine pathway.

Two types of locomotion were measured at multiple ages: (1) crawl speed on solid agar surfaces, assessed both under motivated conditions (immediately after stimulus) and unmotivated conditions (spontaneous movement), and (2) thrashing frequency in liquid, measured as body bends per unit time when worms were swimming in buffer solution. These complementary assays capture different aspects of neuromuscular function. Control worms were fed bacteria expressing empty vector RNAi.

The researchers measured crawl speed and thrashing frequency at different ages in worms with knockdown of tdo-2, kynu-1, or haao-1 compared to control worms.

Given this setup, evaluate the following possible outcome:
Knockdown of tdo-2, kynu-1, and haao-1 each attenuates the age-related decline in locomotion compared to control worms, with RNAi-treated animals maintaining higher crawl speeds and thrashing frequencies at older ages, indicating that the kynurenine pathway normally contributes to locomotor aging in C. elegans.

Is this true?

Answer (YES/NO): YES